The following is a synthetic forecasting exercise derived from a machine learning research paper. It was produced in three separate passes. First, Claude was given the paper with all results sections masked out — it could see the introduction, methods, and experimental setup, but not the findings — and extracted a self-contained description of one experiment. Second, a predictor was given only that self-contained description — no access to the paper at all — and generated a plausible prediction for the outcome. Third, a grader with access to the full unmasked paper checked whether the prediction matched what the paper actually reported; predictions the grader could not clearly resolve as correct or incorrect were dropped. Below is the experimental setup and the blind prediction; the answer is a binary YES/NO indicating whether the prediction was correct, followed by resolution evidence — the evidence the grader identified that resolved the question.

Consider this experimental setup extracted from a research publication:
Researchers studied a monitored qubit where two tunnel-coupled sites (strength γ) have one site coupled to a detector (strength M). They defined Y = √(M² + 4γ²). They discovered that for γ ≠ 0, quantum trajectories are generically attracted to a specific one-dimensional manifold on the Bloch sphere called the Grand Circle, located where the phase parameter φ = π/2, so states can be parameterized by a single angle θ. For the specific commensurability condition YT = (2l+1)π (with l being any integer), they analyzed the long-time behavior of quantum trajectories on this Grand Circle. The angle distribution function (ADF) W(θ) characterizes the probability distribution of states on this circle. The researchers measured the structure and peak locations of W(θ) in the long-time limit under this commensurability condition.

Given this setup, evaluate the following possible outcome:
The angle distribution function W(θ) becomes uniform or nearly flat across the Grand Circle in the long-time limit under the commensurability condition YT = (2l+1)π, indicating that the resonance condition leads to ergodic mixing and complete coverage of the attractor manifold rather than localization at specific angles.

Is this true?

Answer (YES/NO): NO